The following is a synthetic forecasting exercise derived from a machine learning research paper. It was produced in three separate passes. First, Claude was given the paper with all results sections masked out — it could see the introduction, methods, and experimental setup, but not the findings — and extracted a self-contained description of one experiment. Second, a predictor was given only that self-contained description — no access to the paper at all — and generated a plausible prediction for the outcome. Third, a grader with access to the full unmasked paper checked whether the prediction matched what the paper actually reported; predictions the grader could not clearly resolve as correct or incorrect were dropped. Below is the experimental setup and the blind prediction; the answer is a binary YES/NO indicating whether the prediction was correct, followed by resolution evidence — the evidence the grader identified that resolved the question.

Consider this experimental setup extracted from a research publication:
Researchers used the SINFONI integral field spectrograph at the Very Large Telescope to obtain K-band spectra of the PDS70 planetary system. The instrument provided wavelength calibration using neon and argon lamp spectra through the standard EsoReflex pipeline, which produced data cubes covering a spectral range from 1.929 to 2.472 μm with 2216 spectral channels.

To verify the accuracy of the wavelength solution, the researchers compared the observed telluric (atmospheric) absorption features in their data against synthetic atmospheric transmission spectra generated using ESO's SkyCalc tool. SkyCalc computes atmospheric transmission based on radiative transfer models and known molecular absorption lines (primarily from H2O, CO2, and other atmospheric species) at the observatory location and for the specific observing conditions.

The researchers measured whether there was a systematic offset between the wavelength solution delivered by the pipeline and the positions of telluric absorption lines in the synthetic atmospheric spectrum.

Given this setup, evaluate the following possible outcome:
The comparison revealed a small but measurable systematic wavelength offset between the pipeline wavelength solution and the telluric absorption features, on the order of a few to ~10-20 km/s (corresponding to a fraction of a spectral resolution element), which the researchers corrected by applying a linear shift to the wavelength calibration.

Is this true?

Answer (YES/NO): NO